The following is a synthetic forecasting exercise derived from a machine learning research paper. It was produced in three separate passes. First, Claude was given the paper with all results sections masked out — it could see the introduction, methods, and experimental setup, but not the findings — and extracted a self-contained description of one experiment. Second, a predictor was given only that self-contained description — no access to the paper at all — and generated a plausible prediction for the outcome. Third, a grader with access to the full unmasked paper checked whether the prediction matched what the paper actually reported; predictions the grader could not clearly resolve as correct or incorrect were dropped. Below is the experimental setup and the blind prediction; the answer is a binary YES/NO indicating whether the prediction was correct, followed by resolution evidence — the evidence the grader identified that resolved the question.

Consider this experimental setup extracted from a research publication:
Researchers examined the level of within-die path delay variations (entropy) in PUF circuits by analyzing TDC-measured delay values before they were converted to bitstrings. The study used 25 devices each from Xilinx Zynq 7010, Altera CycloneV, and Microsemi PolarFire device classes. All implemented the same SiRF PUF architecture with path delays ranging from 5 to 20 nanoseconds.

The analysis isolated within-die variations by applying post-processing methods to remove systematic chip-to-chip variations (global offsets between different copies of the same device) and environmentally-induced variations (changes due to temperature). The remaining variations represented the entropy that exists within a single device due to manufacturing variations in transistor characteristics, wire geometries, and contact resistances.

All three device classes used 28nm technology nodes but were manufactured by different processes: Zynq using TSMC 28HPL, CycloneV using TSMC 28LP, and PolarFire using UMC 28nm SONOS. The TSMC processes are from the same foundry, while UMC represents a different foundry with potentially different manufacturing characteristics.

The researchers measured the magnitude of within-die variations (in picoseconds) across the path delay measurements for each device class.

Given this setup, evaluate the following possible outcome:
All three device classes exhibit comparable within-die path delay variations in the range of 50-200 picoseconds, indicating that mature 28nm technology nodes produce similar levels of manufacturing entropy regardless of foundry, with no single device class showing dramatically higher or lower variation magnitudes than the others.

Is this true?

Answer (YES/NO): NO